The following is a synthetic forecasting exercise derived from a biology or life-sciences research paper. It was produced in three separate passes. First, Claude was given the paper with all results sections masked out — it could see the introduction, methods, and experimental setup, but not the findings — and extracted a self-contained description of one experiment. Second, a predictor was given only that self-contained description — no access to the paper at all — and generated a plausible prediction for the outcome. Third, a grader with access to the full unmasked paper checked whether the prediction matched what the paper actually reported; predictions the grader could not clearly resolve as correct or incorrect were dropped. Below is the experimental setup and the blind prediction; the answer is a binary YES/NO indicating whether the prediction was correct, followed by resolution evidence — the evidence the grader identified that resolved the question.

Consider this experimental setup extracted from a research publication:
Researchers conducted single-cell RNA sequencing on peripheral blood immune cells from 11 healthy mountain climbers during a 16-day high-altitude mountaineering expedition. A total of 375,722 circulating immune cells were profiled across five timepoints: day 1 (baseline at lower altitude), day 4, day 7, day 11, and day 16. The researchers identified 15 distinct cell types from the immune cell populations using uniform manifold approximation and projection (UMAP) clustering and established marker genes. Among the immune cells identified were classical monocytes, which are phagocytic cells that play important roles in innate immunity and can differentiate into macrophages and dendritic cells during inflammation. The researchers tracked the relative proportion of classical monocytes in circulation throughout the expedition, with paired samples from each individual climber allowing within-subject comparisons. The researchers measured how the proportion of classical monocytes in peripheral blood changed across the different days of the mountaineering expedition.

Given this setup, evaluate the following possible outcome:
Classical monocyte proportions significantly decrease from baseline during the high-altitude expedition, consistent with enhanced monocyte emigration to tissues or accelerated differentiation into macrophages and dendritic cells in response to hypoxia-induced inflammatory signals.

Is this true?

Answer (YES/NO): YES